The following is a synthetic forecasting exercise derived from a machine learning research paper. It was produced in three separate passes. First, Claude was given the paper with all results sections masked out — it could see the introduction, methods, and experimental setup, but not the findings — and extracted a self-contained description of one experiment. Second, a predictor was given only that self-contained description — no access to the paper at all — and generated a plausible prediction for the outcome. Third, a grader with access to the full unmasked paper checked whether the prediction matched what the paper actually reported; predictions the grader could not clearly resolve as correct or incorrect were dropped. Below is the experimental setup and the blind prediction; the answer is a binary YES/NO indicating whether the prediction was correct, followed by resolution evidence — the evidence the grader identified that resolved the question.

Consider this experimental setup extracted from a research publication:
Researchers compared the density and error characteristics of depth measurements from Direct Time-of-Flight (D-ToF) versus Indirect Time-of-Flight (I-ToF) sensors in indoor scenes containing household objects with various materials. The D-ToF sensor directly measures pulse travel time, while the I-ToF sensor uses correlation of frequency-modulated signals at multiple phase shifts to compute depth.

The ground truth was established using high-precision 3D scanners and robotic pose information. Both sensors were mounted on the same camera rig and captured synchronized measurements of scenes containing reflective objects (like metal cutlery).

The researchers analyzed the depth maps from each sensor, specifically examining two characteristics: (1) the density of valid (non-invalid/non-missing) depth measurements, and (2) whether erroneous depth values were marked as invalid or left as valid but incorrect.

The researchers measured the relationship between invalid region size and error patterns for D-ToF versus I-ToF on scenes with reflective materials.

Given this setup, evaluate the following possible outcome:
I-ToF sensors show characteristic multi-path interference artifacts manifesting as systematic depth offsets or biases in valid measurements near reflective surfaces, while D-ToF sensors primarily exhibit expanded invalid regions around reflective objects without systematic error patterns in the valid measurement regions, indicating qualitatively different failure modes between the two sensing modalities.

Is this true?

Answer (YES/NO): NO